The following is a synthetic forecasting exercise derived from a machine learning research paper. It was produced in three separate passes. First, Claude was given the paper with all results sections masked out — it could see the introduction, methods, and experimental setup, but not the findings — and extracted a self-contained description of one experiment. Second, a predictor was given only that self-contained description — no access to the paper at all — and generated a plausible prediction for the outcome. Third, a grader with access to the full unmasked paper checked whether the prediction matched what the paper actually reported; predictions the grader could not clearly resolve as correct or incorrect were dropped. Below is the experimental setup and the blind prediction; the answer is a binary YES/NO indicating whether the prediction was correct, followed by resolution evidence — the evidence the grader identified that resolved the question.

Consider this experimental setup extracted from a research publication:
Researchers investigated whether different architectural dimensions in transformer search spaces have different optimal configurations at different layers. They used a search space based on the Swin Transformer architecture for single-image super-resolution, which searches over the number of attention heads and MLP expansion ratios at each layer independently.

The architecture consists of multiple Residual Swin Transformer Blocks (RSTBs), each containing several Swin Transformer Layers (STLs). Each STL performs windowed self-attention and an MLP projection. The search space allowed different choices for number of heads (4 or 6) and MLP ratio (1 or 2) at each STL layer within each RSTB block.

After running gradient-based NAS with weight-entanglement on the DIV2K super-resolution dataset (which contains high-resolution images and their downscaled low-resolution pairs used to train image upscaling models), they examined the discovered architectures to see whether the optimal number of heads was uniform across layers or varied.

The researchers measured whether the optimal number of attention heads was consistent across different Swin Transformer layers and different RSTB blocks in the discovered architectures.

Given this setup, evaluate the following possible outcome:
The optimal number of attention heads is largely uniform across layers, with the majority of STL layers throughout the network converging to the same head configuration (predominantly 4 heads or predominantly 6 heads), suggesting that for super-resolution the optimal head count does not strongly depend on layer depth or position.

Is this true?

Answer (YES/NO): NO